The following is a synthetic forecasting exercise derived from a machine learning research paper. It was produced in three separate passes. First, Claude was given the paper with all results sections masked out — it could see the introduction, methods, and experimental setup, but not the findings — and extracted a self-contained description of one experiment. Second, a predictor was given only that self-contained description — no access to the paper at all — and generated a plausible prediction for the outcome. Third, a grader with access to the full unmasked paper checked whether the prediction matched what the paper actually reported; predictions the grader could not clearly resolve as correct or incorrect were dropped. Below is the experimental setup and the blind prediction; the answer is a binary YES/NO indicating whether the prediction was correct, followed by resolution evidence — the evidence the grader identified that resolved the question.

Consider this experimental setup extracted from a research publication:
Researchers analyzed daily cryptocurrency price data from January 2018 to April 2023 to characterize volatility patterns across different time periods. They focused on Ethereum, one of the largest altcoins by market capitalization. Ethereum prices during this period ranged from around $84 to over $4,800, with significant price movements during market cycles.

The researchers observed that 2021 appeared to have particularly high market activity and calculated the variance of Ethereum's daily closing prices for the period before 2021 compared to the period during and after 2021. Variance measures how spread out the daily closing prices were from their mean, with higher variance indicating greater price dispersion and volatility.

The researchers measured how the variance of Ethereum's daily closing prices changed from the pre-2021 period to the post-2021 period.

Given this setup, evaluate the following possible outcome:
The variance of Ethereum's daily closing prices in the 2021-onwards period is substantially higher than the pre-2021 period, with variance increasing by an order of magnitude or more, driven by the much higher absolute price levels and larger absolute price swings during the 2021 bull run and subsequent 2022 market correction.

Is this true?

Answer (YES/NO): YES